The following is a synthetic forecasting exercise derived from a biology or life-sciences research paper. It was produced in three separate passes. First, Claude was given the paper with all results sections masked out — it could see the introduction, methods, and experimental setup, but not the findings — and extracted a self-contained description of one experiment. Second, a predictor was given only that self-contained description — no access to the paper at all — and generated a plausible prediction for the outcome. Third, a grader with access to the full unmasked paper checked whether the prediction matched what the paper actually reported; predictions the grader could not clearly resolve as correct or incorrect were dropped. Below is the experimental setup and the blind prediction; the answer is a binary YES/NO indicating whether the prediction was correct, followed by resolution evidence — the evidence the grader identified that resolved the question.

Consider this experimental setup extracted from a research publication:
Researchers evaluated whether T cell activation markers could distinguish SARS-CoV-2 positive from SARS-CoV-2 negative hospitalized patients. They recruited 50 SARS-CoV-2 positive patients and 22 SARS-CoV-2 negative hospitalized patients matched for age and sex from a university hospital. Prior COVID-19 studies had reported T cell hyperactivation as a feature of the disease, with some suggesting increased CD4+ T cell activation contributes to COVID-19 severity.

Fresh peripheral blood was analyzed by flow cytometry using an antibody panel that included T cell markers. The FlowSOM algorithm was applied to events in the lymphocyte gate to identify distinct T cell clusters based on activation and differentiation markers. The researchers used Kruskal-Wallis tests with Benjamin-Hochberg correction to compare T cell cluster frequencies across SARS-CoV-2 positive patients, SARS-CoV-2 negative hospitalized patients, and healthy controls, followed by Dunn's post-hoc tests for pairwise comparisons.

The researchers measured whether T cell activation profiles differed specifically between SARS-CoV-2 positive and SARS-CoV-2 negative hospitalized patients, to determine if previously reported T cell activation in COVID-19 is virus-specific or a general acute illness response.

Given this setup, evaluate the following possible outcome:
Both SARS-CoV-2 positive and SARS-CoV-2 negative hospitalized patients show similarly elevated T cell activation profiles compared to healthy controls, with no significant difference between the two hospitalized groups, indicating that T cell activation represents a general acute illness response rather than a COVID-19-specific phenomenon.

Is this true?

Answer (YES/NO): NO